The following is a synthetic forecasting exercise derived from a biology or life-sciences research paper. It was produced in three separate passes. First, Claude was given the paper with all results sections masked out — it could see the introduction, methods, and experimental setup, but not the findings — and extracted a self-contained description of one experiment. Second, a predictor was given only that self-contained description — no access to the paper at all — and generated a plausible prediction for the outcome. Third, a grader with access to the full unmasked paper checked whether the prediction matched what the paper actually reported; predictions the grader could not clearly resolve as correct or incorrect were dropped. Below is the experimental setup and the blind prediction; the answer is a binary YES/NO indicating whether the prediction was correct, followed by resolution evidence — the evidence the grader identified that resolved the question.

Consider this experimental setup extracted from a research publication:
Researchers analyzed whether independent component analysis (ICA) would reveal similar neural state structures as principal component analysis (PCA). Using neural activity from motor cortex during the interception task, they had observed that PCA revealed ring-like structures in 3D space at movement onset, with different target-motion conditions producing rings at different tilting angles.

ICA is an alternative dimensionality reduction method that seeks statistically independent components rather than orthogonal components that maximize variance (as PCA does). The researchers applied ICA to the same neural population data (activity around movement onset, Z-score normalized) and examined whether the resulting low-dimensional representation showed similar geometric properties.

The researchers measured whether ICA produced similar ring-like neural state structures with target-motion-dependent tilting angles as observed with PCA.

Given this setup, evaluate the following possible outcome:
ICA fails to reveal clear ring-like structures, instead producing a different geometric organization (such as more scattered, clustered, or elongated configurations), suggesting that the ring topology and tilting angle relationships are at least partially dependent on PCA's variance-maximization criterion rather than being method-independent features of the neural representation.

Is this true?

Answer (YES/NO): NO